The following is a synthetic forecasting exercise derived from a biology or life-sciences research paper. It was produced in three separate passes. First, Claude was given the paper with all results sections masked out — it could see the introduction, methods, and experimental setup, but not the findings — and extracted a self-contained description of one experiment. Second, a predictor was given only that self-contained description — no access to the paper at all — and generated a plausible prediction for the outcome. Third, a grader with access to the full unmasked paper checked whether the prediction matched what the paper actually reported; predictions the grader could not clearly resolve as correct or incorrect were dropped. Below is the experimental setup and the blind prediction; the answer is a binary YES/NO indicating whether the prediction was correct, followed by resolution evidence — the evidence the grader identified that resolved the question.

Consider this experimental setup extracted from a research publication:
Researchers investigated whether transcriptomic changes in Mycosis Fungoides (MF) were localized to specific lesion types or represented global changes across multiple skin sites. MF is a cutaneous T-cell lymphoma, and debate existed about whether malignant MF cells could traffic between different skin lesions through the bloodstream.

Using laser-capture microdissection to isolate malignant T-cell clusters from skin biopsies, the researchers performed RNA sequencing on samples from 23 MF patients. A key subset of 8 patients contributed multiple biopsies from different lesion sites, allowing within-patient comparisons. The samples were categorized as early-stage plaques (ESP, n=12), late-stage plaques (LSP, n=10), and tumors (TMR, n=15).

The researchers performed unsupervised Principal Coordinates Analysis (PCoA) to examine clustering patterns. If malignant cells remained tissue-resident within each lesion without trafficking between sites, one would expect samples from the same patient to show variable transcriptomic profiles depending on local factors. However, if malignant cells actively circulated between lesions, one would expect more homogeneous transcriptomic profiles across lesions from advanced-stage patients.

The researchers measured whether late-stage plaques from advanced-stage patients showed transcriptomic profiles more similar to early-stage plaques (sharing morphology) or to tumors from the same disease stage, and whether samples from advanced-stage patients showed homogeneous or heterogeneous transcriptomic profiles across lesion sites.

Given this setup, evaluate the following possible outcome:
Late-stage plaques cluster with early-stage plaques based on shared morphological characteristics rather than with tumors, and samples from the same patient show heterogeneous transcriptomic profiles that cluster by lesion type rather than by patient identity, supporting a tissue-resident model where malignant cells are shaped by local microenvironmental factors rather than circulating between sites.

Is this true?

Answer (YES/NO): NO